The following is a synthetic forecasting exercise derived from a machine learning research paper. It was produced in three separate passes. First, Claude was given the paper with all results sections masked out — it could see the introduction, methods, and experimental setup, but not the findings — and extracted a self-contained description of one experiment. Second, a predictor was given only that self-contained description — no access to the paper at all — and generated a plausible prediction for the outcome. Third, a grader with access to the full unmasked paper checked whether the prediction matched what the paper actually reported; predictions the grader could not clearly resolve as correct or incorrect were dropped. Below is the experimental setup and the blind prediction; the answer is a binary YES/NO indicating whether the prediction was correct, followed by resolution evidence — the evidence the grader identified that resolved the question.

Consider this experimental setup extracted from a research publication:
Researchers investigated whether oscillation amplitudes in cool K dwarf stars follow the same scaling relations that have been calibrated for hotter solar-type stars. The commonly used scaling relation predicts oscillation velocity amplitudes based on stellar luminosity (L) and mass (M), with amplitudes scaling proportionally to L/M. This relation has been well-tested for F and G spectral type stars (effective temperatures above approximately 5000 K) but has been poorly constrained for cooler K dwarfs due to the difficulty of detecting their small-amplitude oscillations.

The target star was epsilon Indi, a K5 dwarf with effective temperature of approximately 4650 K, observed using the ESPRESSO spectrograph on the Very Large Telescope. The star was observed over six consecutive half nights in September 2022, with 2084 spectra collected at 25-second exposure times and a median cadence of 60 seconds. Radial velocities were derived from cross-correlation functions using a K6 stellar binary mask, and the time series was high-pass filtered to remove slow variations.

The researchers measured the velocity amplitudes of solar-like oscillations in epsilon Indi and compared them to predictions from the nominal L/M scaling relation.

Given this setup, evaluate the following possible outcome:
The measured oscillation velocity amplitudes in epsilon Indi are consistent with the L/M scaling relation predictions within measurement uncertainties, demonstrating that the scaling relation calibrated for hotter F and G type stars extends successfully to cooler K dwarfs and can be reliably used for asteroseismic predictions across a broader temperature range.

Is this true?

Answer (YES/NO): NO